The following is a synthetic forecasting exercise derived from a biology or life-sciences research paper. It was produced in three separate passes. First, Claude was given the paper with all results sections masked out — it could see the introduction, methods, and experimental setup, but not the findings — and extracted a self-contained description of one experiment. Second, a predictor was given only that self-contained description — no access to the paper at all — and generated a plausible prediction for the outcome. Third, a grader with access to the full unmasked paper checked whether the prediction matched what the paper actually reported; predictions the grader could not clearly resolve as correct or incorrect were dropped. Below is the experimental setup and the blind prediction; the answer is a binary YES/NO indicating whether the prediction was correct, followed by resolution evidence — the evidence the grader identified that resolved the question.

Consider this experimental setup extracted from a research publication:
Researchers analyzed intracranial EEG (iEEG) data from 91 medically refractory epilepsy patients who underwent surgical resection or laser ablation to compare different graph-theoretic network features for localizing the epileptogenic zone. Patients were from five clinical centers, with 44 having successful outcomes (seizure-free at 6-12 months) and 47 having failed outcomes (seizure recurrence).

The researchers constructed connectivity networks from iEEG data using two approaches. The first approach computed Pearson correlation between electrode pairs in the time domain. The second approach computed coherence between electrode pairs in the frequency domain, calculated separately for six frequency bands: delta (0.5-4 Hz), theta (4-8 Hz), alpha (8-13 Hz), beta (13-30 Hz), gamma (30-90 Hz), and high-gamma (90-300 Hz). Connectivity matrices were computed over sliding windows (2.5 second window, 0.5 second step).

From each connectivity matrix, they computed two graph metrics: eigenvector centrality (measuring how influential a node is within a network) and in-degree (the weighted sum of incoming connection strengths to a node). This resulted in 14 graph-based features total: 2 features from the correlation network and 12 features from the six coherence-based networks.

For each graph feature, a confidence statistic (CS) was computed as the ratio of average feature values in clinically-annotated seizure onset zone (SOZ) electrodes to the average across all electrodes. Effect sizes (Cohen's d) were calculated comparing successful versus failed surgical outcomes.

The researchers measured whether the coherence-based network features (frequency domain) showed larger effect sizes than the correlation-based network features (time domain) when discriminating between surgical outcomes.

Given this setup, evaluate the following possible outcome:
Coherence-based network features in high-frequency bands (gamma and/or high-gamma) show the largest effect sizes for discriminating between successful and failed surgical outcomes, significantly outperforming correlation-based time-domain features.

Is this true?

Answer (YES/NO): NO